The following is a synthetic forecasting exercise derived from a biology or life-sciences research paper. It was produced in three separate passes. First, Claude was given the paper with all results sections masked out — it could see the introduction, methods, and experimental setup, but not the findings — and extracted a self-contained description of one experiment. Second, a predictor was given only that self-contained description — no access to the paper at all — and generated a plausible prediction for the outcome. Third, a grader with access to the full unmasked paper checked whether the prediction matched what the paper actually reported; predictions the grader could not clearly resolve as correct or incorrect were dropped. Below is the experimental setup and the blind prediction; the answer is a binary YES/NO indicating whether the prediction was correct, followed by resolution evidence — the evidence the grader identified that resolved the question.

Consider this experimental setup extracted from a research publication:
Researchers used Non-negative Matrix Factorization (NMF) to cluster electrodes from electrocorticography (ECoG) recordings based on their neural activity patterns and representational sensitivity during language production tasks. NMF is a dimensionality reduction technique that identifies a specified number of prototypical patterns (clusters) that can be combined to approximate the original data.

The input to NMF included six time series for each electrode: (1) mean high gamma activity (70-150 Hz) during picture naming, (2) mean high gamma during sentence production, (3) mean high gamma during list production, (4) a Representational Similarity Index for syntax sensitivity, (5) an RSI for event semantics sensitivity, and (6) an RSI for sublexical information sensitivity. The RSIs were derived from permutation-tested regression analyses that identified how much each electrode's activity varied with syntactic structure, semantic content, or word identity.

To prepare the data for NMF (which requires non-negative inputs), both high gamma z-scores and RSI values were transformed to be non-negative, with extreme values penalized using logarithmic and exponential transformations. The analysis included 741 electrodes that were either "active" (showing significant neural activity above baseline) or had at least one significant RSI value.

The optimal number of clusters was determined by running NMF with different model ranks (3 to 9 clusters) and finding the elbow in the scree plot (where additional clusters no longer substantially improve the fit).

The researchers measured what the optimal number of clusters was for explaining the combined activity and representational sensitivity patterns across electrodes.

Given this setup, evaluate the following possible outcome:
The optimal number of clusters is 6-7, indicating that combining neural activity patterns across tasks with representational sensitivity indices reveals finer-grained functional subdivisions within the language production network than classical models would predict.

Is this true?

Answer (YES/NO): NO